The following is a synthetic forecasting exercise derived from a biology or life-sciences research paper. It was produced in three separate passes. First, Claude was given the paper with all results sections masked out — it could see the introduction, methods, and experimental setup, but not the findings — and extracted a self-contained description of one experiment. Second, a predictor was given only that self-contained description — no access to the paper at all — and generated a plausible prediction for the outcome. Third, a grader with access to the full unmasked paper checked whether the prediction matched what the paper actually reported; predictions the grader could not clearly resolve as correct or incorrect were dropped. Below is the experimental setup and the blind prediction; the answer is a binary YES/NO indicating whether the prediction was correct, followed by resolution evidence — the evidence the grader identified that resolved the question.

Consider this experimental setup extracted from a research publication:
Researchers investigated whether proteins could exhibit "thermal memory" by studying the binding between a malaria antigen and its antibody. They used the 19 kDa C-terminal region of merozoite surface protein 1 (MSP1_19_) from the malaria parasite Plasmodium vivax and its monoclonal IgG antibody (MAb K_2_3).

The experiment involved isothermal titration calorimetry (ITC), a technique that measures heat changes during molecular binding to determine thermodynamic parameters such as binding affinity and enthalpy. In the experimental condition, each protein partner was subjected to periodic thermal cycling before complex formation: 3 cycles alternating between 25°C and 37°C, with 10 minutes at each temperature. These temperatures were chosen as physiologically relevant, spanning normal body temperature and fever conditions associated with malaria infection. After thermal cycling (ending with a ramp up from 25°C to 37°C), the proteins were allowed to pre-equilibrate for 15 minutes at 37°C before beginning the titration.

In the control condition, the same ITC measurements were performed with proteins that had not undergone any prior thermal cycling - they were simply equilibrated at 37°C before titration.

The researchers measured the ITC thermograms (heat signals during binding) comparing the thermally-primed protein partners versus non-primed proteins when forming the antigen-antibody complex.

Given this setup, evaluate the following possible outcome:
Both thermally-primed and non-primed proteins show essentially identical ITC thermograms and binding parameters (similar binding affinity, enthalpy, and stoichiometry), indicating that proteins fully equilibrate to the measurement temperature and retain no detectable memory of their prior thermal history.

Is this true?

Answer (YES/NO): NO